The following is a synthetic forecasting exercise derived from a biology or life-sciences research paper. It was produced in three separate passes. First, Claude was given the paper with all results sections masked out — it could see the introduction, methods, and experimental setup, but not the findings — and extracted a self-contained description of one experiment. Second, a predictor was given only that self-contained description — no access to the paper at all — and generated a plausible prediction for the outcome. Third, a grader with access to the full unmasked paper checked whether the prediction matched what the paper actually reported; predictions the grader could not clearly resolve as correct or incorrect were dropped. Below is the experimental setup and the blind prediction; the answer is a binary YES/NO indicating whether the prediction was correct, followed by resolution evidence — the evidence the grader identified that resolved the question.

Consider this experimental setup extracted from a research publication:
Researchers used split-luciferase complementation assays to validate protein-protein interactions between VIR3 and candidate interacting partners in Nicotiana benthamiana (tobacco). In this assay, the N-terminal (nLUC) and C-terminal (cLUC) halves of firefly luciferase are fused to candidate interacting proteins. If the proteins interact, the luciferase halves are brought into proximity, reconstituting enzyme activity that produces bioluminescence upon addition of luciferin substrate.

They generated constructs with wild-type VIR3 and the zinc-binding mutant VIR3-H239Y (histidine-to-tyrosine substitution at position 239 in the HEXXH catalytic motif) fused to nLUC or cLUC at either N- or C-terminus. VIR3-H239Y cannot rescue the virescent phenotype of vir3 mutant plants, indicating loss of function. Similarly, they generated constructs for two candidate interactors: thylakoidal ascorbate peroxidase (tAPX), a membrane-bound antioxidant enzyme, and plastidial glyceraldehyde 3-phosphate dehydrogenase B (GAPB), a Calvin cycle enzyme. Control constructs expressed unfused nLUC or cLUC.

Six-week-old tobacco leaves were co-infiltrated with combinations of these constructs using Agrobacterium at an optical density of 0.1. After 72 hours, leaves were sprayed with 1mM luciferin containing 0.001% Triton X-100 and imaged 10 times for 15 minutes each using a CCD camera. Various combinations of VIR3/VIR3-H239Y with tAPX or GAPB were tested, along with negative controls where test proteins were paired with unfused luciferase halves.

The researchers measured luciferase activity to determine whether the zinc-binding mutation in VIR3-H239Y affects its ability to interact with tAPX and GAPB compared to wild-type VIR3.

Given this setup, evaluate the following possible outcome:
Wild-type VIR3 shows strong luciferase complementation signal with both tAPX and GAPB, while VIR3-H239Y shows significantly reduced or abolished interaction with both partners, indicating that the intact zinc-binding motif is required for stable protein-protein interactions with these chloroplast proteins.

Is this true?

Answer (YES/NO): NO